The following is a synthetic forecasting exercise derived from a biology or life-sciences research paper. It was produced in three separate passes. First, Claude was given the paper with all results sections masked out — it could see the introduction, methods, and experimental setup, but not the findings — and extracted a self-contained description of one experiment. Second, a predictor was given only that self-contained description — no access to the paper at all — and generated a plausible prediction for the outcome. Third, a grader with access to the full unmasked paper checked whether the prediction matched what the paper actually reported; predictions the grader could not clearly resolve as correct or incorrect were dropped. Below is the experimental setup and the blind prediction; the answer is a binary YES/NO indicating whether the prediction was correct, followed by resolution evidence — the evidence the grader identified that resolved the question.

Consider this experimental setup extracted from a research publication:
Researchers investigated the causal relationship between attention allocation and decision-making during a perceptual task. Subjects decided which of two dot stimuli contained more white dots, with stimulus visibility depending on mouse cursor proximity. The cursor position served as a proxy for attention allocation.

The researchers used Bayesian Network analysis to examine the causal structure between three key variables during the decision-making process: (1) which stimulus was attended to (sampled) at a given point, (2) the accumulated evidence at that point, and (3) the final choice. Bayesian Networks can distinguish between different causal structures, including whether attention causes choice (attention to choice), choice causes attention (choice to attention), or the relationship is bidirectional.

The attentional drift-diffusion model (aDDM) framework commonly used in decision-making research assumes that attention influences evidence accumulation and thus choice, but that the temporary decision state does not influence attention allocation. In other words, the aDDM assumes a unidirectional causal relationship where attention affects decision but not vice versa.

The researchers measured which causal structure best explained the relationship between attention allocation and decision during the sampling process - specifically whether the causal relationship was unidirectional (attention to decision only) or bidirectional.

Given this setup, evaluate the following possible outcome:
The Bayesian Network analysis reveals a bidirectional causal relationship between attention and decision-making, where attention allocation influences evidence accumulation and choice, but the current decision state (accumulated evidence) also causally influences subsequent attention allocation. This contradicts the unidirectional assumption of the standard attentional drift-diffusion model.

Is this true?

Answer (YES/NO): YES